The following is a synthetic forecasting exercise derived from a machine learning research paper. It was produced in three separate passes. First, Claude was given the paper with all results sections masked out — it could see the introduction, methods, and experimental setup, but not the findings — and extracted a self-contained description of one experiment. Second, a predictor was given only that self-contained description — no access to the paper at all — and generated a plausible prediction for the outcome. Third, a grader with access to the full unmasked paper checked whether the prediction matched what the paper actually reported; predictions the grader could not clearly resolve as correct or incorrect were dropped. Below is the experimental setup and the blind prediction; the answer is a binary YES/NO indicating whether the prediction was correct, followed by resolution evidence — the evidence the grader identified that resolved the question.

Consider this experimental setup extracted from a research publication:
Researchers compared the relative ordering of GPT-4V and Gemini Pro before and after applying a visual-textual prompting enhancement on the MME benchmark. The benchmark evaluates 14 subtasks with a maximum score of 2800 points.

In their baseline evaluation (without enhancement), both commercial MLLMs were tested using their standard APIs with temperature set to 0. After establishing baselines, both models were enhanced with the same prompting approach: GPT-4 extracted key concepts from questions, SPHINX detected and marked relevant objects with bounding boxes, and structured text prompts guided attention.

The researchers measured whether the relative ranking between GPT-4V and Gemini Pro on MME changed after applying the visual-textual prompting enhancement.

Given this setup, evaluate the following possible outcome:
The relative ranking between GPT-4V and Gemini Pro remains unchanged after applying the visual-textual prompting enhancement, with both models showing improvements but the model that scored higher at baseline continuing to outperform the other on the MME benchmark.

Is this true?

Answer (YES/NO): NO